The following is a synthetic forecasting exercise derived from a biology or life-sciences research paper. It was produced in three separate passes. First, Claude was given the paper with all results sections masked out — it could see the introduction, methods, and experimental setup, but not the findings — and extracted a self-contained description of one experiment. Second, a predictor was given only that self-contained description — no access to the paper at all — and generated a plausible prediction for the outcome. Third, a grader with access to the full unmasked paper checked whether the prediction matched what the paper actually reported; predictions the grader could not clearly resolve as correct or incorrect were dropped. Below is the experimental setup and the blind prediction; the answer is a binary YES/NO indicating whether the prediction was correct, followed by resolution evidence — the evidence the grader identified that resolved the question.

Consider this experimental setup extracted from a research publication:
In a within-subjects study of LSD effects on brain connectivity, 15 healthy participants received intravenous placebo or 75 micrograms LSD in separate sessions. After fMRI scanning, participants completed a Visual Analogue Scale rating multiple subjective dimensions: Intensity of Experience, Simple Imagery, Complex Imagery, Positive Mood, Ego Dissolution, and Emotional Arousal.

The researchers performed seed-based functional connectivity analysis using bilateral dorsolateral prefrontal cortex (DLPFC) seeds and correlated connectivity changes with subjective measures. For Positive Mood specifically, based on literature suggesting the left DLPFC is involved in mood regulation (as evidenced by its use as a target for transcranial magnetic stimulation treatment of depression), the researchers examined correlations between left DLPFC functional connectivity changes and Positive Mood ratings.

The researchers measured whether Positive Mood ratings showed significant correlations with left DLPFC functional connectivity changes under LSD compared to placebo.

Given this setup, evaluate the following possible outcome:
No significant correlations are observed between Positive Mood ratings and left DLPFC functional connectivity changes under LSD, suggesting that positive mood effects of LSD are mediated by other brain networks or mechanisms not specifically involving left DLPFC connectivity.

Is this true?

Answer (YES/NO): YES